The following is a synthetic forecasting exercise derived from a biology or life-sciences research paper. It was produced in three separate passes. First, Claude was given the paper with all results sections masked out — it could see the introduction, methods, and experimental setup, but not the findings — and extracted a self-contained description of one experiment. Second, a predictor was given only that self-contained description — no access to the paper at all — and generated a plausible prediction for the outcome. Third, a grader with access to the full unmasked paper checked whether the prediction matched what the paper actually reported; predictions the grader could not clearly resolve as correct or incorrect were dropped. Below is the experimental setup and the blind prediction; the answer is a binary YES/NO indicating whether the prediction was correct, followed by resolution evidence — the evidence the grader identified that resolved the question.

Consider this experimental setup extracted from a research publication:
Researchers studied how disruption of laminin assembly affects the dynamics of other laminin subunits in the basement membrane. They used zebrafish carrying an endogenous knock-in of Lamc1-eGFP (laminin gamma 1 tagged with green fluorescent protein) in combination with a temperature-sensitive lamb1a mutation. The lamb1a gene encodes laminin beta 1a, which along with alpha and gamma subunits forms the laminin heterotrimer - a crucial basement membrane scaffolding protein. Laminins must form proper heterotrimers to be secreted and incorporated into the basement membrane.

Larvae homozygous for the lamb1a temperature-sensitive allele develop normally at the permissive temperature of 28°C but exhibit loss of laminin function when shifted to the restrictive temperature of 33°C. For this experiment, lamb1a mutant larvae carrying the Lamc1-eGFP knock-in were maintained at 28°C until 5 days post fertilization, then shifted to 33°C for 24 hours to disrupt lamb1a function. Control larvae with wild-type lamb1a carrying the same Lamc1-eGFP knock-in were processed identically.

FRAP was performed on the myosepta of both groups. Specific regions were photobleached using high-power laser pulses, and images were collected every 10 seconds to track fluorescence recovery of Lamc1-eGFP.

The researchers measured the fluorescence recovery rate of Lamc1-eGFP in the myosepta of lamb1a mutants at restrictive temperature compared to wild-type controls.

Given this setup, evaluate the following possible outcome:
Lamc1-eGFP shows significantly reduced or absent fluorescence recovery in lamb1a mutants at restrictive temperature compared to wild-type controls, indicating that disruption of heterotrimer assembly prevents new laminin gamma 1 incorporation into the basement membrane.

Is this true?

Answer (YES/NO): NO